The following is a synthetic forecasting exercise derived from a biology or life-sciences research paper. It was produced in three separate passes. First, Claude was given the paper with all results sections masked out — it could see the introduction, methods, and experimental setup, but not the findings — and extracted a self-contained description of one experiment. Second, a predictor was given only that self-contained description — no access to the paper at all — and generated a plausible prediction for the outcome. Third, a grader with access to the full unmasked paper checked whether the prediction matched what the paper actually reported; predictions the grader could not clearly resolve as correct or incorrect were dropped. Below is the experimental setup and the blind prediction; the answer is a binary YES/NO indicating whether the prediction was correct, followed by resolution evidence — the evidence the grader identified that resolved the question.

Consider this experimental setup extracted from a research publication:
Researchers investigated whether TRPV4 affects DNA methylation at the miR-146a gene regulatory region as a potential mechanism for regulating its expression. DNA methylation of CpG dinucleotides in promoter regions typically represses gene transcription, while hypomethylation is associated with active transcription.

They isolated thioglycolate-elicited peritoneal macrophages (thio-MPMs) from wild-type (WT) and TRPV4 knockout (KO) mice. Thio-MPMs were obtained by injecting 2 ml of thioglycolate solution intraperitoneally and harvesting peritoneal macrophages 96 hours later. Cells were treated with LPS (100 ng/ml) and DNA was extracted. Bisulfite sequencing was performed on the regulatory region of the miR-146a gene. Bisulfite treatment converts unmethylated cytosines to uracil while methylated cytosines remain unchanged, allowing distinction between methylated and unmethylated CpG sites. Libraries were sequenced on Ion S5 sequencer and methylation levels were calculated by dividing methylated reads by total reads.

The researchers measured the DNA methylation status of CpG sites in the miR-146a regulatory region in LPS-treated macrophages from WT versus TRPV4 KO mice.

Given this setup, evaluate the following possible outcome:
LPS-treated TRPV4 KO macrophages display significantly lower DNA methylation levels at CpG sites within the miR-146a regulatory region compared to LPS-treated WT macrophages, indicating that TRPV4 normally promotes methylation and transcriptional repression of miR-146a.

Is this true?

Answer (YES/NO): NO